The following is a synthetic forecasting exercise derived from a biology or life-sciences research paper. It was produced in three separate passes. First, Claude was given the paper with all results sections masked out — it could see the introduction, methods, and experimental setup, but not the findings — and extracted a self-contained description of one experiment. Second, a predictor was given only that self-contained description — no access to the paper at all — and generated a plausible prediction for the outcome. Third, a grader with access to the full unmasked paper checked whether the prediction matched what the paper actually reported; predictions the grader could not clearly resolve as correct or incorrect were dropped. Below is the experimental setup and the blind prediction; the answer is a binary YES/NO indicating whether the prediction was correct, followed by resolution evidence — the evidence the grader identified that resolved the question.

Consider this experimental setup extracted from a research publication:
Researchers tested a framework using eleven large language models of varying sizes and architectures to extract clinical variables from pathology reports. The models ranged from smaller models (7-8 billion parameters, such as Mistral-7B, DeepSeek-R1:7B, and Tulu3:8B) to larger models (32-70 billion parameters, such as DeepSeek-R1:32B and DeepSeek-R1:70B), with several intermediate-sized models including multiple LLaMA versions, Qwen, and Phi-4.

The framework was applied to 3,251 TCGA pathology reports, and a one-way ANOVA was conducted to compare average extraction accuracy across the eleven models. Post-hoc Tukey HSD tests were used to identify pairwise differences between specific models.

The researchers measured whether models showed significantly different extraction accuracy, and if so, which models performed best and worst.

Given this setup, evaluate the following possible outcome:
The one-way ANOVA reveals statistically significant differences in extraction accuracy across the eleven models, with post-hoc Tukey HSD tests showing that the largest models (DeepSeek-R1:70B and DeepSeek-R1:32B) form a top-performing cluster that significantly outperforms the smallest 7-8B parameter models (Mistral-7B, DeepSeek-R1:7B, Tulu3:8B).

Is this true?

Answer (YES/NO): NO